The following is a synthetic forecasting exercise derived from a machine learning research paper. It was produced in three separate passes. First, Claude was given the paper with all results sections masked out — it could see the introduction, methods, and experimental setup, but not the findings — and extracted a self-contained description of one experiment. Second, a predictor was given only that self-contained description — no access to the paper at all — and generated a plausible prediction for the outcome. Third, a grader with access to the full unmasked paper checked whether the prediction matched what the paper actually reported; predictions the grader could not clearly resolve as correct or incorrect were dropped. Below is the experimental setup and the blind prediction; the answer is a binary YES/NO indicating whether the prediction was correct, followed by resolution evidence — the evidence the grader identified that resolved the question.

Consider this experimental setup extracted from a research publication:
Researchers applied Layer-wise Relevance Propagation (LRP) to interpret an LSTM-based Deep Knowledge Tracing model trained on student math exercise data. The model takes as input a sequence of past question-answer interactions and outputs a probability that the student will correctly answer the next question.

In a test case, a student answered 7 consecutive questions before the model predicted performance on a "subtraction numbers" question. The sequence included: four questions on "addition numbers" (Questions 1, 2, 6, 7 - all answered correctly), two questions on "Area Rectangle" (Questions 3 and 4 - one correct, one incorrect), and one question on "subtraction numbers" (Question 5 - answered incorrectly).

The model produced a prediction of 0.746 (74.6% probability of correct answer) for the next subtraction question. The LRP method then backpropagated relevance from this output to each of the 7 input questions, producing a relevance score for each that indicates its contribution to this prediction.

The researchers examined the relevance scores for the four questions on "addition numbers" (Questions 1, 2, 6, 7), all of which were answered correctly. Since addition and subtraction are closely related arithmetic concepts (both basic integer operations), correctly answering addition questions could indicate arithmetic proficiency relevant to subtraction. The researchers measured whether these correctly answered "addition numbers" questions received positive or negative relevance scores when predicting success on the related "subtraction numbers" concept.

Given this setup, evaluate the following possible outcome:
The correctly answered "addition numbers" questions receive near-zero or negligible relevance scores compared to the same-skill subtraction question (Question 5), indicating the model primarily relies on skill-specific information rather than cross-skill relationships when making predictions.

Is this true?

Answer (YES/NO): NO